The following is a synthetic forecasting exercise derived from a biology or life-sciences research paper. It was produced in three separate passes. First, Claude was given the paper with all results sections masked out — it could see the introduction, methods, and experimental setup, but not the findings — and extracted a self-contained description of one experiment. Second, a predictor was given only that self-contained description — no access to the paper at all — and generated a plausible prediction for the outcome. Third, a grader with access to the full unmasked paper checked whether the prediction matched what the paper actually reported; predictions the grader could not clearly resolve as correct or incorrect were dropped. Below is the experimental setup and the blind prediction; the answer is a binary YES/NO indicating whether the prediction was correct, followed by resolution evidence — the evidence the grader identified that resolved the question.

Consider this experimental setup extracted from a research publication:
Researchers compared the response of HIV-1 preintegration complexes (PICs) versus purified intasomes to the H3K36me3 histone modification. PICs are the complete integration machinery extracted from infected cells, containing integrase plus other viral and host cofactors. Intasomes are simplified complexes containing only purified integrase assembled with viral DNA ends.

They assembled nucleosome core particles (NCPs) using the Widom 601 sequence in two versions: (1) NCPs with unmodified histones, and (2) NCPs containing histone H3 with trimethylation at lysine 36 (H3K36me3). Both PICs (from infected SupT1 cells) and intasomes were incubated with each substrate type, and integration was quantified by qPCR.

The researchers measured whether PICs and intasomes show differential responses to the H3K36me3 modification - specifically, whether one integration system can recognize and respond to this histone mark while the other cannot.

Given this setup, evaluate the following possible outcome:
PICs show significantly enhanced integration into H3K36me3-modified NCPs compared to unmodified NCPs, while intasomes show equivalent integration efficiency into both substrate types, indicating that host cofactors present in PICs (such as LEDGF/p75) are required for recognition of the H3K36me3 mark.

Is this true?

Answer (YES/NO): YES